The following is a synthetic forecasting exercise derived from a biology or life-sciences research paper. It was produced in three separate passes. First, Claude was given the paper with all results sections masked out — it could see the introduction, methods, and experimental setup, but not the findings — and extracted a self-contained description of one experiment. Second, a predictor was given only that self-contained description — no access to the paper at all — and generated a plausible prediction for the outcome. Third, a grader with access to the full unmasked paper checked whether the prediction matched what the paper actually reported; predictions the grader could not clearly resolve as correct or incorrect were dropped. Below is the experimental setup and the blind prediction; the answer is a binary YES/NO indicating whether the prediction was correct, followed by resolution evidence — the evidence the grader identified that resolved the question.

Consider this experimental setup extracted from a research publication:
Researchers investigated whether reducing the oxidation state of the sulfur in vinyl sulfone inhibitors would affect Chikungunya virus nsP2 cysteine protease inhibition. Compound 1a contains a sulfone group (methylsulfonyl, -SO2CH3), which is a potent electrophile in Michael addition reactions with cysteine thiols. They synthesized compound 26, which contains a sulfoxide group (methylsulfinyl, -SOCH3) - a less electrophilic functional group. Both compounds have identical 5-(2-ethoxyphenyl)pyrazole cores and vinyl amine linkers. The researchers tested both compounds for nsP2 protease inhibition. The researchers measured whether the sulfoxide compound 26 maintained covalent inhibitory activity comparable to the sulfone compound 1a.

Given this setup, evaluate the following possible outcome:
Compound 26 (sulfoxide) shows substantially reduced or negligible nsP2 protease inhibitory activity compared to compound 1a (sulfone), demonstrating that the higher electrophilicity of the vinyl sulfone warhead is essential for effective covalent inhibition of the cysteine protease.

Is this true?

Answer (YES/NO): YES